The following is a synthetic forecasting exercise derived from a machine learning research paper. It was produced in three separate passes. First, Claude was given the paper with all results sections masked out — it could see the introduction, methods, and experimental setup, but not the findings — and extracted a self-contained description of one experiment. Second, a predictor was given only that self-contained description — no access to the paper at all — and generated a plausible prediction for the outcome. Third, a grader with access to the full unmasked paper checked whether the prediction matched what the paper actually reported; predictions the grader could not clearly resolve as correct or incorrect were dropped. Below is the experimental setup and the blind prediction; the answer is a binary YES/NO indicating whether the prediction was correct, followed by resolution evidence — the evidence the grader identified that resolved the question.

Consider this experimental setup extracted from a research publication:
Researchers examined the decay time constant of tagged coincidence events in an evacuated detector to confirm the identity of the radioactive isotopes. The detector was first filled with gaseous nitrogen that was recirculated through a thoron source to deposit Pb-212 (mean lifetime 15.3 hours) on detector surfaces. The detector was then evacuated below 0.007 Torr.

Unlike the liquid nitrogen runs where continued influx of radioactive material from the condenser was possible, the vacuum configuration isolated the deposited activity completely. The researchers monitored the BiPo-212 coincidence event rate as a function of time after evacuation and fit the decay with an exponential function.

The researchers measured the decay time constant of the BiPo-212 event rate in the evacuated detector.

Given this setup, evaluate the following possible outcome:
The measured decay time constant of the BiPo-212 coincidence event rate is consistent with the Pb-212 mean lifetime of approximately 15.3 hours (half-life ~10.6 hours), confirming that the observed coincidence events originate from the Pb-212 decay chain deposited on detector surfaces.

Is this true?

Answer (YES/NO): YES